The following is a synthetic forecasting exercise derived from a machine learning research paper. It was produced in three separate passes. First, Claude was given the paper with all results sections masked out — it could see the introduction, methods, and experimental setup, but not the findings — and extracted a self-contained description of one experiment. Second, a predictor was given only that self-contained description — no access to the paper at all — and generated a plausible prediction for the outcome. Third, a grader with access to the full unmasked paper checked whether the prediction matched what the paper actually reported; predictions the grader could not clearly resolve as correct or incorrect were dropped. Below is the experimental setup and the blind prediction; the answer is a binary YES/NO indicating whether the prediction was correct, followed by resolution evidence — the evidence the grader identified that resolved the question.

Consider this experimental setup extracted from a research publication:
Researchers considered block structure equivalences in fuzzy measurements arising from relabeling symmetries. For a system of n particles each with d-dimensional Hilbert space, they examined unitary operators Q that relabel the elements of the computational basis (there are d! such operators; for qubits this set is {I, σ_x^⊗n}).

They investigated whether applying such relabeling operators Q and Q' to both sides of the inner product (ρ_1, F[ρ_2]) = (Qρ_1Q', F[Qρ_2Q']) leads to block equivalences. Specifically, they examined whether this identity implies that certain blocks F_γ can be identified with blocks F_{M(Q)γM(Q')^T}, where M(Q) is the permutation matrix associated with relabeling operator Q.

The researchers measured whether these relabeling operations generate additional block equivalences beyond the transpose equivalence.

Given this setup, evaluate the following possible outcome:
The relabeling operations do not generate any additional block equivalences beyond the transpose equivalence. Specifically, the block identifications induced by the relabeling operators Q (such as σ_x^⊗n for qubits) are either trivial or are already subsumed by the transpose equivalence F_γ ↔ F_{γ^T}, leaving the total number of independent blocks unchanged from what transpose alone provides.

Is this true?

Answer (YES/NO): NO